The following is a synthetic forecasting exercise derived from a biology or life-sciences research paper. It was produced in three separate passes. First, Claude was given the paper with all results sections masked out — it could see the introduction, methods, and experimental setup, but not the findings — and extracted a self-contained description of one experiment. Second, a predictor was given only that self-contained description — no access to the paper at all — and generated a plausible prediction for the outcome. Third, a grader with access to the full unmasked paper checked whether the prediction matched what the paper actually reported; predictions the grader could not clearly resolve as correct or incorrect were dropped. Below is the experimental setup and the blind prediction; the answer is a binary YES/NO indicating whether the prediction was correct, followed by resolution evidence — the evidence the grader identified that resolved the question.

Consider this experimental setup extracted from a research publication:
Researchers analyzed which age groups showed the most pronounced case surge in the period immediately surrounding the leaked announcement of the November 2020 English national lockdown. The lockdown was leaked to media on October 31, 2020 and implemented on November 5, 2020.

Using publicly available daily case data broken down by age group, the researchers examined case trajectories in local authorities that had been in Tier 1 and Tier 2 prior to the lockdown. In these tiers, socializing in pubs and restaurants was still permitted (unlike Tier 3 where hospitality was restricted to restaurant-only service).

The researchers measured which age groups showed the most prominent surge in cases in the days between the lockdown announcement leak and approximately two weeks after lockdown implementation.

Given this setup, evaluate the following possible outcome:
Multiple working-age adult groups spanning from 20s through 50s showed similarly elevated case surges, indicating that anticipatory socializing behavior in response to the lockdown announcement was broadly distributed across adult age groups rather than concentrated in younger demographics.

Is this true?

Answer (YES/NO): NO